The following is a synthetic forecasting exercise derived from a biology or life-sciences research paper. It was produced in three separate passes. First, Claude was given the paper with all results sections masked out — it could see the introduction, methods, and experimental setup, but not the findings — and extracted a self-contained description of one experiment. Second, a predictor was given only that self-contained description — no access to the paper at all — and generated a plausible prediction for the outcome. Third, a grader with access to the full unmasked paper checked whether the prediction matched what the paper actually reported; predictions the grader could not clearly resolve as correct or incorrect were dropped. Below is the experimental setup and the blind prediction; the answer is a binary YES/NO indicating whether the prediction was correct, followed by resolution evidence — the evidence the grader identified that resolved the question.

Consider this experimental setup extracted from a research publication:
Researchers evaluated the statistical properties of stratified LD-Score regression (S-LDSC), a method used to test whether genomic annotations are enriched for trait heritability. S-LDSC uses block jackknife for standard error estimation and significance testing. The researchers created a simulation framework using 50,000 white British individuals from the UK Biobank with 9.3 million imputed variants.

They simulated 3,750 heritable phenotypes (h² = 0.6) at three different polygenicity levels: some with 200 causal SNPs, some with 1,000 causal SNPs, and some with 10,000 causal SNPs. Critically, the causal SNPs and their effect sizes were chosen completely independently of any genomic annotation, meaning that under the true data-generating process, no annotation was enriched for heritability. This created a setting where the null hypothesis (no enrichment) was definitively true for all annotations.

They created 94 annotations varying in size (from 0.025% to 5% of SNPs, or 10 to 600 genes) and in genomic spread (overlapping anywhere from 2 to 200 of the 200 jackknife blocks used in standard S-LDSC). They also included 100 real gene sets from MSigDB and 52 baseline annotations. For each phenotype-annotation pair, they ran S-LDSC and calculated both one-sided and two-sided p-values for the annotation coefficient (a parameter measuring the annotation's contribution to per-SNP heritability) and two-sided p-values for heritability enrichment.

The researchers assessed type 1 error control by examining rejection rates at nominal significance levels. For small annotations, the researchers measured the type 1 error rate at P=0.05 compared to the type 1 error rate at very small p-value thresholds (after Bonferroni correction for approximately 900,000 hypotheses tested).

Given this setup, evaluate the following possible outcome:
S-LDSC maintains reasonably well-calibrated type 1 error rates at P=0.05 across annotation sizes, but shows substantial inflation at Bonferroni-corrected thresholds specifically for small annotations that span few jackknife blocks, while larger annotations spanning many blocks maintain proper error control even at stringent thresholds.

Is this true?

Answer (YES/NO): NO